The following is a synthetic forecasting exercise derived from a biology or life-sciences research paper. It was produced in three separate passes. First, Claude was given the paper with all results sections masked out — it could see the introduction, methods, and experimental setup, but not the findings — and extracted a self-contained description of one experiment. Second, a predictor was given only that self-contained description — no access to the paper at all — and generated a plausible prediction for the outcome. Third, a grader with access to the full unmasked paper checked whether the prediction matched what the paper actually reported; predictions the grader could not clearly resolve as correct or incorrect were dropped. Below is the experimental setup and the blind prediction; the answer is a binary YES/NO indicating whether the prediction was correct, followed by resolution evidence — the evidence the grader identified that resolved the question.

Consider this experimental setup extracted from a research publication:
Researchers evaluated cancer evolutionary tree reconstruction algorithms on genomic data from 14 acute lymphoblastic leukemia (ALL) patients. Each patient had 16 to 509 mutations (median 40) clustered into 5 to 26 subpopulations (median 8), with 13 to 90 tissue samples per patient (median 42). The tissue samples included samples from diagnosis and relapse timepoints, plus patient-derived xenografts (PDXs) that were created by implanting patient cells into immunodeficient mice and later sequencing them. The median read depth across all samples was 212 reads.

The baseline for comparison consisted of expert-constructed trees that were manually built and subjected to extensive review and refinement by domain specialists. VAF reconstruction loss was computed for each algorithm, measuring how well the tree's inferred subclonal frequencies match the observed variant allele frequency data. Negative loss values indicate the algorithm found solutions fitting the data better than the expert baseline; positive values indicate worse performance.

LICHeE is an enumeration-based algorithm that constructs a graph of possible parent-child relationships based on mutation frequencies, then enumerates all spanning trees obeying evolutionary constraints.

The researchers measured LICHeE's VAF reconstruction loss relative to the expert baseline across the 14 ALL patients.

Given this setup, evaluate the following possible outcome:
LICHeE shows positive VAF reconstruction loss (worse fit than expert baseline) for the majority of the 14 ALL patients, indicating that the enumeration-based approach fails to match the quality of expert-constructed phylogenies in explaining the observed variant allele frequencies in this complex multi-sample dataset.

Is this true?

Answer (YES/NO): YES